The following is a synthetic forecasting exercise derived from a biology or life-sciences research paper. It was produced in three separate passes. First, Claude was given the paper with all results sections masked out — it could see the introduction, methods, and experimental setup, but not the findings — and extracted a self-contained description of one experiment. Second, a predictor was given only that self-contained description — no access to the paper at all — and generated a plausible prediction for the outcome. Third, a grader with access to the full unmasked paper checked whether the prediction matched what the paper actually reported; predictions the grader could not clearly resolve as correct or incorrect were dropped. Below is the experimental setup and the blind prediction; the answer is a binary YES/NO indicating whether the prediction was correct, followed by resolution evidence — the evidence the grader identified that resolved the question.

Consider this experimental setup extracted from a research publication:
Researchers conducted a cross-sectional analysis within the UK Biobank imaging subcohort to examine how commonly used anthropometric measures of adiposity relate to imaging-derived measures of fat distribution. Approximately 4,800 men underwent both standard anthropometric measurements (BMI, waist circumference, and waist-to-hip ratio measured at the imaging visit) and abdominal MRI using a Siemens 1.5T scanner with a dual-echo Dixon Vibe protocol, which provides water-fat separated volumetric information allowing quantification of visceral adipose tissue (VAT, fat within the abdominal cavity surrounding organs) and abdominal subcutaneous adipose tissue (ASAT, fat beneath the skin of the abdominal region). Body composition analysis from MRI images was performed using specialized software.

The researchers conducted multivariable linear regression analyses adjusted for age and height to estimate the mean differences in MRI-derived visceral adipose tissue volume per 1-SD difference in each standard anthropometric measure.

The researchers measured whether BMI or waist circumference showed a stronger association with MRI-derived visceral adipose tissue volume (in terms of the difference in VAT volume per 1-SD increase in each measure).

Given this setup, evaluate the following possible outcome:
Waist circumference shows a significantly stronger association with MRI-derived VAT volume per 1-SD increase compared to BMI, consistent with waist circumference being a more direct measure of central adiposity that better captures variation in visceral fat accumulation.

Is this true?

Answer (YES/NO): NO